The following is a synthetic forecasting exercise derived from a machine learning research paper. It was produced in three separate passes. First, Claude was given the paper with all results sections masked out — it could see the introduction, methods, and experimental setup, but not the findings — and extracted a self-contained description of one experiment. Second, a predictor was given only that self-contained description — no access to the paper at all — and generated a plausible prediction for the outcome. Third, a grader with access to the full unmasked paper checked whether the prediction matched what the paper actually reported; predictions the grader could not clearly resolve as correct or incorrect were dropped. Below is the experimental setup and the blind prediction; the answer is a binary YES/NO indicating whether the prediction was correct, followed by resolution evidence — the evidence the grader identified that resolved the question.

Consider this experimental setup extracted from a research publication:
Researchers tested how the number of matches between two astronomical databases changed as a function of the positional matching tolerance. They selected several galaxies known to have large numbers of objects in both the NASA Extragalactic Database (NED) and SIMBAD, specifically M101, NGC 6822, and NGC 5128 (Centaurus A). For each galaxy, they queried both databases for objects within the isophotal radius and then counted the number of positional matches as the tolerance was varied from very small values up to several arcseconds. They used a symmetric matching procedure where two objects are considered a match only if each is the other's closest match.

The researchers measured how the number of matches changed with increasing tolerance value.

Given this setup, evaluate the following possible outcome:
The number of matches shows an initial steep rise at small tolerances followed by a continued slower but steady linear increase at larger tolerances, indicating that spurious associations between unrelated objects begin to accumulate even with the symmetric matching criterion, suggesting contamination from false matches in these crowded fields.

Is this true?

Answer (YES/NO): NO